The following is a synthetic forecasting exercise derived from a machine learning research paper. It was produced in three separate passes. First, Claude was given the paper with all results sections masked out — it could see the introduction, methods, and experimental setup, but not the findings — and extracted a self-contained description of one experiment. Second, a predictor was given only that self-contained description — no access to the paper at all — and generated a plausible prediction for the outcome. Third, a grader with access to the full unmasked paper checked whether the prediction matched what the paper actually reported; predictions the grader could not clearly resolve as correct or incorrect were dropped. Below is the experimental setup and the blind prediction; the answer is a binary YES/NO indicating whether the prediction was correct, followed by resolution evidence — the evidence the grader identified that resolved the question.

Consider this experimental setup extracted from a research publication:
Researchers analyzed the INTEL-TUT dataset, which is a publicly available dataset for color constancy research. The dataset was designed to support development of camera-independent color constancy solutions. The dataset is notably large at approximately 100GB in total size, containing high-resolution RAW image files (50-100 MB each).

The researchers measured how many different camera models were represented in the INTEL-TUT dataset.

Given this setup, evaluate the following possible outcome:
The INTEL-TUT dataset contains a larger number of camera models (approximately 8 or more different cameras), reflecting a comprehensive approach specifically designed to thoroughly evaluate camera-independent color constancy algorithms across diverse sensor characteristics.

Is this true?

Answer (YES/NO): NO